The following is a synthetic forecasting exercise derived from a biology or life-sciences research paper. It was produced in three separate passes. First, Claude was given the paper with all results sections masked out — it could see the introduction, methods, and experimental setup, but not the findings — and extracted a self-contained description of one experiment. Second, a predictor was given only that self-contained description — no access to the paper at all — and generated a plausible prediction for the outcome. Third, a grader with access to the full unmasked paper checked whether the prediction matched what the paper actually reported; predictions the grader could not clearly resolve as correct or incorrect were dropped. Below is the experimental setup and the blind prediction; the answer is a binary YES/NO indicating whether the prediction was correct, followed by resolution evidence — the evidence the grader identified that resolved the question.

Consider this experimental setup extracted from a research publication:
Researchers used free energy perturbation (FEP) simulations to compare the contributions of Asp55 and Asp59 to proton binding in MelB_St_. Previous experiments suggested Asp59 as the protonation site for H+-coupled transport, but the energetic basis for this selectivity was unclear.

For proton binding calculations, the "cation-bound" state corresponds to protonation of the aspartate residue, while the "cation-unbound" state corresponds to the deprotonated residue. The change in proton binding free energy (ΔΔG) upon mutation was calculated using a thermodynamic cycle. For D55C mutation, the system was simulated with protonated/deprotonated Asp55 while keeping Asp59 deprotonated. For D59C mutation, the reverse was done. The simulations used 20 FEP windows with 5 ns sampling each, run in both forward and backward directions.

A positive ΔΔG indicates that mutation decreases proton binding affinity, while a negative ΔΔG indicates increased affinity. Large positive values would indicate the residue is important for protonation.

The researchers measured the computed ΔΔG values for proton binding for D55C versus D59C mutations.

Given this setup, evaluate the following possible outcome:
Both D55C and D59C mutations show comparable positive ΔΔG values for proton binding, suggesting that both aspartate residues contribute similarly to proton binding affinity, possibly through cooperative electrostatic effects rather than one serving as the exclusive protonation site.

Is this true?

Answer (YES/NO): NO